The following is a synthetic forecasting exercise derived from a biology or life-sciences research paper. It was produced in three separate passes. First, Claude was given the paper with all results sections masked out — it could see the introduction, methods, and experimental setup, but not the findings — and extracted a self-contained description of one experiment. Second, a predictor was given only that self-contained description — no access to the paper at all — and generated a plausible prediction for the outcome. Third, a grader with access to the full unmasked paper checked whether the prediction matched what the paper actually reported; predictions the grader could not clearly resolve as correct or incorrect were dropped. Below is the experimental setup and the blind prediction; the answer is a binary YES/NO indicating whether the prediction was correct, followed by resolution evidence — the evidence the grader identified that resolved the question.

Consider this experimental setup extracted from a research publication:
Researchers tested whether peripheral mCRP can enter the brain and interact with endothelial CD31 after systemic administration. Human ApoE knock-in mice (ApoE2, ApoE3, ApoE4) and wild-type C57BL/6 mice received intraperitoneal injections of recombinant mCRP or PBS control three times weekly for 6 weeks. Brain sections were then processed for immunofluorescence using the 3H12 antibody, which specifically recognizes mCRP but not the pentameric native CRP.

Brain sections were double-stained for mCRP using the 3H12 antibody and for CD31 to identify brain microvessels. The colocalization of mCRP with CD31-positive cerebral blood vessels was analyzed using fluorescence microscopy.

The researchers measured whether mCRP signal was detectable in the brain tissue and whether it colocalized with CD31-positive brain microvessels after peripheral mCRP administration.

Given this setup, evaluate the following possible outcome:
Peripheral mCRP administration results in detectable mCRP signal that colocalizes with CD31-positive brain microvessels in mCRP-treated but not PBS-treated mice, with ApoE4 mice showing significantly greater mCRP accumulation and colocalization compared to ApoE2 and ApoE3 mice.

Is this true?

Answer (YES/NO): YES